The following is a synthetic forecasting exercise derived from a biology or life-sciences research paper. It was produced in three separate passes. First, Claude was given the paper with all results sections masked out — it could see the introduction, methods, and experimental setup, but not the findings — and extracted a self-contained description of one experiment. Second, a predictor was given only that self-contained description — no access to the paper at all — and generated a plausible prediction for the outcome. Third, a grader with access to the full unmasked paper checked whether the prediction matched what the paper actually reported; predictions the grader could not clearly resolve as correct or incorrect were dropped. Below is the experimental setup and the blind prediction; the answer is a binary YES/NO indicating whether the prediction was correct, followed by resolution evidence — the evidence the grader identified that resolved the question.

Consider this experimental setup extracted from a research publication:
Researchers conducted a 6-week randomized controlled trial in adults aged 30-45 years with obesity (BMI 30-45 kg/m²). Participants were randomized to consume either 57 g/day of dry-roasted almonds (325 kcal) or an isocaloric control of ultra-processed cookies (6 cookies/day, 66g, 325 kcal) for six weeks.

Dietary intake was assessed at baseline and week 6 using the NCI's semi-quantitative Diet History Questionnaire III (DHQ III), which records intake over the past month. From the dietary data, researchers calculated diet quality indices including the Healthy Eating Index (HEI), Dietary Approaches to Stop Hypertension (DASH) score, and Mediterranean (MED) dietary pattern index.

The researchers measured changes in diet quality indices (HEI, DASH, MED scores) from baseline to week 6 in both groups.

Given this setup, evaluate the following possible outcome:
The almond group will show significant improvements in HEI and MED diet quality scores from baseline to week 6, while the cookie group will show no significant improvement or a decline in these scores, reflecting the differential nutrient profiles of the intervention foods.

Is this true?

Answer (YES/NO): YES